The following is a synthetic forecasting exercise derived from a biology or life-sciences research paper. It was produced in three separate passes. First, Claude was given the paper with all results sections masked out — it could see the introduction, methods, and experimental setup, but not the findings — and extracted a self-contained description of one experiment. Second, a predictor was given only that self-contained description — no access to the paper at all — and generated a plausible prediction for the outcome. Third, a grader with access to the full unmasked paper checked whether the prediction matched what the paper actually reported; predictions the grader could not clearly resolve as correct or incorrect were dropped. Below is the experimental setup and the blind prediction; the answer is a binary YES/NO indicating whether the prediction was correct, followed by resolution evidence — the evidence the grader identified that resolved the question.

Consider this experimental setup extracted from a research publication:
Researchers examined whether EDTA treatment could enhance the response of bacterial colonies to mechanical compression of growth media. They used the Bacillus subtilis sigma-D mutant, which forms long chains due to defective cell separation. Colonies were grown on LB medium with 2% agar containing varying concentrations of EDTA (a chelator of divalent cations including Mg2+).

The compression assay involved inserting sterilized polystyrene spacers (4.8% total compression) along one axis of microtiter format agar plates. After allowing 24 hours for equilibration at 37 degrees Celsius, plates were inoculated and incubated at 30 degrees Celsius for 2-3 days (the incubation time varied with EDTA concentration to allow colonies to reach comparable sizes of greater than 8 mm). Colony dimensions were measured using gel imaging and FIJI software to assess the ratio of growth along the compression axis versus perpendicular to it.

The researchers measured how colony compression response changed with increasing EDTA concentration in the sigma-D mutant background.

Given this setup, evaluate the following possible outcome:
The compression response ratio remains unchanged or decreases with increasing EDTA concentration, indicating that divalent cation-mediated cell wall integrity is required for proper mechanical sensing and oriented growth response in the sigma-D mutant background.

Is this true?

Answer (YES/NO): NO